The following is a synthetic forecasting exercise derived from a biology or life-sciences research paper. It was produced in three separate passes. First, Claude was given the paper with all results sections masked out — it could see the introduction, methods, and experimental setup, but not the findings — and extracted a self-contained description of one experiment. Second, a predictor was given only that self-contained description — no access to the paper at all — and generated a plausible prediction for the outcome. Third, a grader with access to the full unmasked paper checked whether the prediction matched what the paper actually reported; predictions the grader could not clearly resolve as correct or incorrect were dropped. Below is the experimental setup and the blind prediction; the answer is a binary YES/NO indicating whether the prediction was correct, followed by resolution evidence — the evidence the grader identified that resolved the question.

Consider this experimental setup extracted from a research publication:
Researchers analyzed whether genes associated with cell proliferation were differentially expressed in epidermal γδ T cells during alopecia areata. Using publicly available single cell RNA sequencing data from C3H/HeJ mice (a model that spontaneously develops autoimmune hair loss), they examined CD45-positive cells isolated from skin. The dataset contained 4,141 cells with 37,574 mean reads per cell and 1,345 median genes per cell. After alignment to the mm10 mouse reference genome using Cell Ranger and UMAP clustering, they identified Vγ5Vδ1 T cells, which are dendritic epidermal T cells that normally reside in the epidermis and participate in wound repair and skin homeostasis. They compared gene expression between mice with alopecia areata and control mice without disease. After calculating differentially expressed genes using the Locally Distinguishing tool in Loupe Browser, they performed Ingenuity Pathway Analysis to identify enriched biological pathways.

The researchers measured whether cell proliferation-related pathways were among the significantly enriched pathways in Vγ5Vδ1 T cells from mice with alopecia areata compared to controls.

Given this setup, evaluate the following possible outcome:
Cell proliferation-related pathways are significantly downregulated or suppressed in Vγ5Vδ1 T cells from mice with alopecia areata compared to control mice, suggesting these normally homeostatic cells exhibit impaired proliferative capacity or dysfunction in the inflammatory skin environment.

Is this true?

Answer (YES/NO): NO